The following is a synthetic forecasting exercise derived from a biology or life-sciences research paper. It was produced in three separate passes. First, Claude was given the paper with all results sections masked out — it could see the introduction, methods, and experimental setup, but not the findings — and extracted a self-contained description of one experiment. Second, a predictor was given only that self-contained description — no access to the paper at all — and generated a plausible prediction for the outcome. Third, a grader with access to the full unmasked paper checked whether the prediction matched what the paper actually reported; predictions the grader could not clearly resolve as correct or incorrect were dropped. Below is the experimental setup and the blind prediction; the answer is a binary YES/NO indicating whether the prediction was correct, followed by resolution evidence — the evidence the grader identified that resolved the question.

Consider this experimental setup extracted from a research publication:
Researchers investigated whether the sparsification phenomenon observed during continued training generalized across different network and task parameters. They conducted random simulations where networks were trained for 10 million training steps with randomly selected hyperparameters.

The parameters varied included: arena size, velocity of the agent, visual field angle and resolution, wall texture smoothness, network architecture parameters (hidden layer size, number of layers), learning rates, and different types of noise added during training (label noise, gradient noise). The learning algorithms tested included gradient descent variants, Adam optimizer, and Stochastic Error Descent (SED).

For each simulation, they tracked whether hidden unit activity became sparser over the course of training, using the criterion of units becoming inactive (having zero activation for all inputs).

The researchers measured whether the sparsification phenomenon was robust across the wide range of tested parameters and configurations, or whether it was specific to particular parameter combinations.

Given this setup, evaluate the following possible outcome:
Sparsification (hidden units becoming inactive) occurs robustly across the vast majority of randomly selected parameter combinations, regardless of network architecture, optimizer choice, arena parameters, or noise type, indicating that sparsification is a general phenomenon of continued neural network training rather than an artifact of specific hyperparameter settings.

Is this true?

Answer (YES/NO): NO